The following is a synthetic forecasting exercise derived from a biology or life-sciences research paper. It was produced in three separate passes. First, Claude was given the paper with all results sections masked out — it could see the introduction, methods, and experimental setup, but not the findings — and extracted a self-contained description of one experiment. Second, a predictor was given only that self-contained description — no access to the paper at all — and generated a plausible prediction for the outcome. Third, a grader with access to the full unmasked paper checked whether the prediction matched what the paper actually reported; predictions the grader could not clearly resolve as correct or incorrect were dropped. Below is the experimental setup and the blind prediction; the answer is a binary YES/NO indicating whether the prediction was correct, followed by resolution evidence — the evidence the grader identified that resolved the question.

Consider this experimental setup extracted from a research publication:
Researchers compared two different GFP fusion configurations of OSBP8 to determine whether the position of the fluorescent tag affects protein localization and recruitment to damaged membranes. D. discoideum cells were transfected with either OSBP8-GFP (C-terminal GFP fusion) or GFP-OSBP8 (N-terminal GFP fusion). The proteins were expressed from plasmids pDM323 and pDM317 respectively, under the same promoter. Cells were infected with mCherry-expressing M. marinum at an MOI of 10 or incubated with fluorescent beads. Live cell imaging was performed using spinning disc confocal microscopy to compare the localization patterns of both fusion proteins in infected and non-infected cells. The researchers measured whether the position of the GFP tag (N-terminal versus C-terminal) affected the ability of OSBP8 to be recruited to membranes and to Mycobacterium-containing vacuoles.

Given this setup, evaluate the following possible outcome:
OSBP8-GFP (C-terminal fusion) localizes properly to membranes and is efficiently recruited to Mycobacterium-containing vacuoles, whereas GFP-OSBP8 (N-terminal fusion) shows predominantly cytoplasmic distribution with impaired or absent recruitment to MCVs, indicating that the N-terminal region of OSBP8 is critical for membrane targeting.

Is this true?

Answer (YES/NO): YES